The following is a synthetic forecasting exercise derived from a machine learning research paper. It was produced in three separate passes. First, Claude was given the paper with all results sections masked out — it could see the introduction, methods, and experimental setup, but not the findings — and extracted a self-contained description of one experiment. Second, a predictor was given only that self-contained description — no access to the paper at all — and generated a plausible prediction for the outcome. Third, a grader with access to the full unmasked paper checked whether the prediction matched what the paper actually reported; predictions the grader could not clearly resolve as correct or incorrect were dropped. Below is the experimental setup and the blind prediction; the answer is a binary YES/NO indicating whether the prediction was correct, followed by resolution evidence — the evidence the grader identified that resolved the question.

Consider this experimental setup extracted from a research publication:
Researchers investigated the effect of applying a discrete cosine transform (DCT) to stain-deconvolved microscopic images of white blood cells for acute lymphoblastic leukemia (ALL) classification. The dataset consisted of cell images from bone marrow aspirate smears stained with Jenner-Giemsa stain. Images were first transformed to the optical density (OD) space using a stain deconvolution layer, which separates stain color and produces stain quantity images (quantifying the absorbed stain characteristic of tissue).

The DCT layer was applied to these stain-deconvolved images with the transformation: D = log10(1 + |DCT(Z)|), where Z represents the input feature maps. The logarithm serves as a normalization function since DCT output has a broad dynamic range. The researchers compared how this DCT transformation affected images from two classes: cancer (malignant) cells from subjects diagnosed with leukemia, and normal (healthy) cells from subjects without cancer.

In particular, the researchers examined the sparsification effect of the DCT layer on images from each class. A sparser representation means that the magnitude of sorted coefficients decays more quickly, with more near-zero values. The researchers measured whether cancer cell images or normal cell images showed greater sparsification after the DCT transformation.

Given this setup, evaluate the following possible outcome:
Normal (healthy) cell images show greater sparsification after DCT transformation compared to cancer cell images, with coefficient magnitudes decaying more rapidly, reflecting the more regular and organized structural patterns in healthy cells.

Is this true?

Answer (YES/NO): YES